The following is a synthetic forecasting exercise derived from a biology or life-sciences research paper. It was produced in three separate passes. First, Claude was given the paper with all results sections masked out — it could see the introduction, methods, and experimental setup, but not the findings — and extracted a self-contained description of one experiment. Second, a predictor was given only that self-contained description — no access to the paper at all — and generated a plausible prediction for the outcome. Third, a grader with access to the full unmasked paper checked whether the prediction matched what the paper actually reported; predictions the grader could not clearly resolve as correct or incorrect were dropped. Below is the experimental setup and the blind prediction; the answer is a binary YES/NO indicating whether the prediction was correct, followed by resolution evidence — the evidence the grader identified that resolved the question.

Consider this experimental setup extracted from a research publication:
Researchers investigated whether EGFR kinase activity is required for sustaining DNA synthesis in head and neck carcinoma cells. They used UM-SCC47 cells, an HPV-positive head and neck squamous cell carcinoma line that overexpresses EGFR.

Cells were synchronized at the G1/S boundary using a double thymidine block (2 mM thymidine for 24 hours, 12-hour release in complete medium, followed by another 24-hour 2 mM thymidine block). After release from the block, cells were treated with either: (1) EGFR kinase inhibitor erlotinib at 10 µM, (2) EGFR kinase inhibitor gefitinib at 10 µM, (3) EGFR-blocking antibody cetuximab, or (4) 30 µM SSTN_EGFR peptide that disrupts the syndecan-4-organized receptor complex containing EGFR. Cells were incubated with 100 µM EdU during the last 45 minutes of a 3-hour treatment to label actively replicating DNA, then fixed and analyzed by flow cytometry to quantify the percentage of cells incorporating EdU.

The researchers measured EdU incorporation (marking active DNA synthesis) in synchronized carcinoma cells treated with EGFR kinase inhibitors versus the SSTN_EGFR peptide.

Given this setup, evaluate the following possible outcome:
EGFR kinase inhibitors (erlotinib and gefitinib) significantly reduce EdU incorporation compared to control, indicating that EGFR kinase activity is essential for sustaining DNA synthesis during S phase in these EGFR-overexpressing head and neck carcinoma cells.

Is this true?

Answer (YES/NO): NO